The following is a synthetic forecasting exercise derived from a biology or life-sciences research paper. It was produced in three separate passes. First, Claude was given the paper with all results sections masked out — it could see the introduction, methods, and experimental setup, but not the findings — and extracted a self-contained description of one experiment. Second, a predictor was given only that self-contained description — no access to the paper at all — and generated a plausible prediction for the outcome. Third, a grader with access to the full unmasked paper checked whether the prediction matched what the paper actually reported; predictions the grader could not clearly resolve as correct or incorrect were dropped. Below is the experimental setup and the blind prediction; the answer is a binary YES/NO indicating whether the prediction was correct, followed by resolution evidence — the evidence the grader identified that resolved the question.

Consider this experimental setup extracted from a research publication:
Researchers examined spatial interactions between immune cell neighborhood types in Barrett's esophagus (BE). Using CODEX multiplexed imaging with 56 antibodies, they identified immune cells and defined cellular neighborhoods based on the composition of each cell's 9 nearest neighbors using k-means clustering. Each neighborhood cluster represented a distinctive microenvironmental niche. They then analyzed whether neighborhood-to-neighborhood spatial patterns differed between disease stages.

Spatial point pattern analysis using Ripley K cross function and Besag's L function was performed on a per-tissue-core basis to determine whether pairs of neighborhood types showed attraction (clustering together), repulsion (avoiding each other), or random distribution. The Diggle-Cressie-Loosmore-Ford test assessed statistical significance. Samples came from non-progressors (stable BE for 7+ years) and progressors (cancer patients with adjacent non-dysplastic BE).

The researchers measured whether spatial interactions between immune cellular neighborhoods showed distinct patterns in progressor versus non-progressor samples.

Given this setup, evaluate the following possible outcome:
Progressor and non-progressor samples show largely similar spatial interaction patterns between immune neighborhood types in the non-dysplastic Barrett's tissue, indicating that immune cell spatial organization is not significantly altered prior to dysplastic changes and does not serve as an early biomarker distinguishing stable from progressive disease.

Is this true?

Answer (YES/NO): NO